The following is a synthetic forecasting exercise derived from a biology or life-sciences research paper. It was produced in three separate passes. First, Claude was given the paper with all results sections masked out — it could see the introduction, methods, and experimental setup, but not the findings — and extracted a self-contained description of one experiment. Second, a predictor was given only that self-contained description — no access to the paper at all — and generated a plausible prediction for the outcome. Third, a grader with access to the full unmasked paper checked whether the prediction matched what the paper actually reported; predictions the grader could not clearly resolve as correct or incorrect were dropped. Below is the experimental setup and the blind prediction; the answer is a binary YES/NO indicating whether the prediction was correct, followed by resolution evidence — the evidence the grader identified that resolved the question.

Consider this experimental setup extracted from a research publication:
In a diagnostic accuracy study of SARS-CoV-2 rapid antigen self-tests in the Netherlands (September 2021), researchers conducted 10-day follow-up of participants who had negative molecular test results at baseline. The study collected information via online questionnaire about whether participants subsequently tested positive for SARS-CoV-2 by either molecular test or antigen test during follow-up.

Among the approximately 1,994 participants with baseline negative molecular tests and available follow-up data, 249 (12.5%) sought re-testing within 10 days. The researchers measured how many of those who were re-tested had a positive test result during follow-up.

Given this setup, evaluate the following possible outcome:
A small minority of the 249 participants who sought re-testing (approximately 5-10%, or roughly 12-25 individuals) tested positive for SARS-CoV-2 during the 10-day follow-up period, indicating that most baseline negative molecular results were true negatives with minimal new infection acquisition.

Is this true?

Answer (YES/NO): NO